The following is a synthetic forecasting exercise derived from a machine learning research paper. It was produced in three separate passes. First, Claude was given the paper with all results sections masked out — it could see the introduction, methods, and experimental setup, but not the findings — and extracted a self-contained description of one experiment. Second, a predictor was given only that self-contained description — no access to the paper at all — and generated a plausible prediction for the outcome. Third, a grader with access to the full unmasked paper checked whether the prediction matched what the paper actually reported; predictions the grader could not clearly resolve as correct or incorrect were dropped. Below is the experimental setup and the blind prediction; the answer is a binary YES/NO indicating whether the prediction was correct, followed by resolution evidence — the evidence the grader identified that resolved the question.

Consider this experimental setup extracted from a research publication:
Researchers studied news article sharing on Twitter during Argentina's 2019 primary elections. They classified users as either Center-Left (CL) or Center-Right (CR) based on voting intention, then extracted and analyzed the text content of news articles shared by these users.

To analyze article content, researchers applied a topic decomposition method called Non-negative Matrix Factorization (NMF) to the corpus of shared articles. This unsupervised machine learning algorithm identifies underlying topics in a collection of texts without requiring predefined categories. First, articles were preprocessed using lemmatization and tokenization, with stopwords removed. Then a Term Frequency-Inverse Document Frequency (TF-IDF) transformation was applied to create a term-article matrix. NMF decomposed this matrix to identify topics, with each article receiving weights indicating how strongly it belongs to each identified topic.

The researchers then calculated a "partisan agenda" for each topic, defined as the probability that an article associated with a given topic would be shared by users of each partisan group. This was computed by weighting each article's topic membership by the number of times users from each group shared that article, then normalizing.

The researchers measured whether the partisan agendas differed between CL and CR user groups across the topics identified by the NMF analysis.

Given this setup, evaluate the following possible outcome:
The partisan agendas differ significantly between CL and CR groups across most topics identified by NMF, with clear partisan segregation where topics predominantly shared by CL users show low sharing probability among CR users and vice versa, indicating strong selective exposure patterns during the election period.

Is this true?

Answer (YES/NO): NO